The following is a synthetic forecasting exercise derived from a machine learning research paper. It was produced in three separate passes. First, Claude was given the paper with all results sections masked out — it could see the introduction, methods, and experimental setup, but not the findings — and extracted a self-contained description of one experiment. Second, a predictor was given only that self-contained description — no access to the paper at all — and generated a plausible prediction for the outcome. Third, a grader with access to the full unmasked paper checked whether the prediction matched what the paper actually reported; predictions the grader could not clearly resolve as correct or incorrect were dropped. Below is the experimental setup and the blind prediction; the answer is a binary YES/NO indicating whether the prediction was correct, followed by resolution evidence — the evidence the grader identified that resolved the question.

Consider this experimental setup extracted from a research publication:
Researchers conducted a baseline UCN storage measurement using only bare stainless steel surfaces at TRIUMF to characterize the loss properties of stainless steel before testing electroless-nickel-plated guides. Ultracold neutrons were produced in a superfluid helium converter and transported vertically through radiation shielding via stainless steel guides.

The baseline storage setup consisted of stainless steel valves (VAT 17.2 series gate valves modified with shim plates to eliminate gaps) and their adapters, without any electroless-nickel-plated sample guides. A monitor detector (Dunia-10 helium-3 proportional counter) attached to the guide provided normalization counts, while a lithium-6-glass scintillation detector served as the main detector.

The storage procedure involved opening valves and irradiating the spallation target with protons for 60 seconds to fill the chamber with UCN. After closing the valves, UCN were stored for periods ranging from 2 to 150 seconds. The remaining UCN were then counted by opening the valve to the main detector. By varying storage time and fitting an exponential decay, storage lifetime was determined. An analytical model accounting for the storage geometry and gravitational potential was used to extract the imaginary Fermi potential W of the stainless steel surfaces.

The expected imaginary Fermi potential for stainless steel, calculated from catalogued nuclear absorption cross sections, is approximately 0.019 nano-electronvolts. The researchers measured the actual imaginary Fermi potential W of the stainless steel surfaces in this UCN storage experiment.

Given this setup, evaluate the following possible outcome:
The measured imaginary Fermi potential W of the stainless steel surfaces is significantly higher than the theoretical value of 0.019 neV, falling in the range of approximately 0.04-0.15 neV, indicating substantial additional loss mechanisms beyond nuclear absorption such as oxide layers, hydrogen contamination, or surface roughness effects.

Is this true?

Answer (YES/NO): YES